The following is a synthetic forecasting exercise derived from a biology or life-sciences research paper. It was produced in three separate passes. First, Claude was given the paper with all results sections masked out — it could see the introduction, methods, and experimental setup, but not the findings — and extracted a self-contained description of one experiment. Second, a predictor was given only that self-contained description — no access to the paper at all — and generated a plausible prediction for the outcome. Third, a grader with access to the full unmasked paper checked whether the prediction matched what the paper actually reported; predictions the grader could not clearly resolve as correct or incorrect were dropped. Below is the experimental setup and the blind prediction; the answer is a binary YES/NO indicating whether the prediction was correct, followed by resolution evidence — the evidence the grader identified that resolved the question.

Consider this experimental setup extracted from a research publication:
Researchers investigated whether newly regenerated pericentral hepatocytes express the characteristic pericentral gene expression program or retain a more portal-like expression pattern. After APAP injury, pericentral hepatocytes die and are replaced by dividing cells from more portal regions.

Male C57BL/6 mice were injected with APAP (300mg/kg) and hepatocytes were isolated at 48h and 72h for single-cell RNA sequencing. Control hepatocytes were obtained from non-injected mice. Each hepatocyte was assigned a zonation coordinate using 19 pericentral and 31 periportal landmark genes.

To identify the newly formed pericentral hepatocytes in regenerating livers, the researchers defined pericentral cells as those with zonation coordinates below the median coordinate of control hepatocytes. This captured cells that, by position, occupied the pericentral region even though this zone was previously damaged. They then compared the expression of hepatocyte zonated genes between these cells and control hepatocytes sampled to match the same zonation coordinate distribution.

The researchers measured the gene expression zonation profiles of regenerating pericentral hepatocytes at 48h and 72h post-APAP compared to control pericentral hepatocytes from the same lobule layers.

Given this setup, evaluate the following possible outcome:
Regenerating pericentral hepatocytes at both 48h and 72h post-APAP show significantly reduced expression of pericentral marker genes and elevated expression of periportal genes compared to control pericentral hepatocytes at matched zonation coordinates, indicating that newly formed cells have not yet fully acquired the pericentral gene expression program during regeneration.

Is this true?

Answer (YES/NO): NO